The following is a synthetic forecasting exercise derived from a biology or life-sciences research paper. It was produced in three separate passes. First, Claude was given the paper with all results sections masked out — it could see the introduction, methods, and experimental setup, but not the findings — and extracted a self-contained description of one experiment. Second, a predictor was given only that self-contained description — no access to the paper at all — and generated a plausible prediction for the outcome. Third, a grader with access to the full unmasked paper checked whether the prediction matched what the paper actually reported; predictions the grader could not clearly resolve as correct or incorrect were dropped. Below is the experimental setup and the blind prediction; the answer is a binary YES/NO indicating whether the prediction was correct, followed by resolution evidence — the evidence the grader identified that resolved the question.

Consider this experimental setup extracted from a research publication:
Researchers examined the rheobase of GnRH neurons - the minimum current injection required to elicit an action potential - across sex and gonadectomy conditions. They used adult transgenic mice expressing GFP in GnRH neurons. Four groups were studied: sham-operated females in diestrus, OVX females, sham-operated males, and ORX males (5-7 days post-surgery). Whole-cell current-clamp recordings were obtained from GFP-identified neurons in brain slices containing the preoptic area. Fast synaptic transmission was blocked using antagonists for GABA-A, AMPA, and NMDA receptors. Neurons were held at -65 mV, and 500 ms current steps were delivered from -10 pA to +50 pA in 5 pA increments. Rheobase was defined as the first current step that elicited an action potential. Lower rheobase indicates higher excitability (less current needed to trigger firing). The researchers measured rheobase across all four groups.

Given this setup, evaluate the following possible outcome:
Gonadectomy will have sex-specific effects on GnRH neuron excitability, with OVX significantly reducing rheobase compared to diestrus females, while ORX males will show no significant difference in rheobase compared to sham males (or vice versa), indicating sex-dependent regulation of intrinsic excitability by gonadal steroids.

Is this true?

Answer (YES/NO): NO